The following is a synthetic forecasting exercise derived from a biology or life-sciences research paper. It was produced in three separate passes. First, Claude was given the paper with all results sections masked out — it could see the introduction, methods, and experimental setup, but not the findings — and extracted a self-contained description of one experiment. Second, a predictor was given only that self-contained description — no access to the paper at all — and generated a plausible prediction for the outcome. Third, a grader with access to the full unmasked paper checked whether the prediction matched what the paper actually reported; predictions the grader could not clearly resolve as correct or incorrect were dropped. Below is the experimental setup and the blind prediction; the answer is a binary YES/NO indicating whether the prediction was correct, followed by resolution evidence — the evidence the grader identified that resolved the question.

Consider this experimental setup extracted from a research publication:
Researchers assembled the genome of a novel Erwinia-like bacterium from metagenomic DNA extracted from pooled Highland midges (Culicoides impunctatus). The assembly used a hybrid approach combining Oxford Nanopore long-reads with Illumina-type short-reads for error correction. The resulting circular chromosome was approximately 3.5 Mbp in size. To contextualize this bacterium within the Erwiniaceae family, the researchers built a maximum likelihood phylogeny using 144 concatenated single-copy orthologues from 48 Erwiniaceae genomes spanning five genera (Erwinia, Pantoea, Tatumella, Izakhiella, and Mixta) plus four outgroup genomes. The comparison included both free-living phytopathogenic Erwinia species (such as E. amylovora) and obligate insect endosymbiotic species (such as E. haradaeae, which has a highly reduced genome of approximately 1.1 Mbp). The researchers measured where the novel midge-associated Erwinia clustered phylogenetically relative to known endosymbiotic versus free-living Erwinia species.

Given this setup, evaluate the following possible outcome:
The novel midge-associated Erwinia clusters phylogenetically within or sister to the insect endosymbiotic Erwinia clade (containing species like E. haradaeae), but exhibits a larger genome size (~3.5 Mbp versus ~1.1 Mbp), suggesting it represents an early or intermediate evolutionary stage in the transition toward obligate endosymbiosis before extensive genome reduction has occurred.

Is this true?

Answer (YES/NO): NO